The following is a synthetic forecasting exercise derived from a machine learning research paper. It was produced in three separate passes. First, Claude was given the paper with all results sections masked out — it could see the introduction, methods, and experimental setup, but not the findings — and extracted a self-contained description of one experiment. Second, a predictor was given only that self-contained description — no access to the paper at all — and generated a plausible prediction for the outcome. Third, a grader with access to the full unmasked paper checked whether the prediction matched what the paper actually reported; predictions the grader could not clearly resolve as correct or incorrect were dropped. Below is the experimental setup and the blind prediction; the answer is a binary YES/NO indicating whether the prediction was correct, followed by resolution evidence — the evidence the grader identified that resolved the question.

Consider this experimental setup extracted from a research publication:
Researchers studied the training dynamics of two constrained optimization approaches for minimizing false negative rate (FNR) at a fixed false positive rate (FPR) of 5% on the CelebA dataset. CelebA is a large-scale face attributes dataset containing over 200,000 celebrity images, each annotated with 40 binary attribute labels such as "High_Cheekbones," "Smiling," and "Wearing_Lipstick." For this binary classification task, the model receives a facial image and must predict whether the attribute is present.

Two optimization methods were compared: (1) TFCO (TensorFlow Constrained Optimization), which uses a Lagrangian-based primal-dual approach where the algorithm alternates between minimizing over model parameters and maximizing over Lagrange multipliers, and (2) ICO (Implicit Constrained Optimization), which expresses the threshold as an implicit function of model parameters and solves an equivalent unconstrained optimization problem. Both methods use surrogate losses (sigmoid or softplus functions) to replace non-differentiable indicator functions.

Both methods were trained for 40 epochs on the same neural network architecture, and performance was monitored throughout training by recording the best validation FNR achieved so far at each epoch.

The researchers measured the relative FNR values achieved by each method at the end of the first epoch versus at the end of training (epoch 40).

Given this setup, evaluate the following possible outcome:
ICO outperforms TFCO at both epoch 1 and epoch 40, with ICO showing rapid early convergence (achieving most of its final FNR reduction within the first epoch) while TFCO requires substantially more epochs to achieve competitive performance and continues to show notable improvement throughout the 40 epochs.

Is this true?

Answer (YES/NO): NO